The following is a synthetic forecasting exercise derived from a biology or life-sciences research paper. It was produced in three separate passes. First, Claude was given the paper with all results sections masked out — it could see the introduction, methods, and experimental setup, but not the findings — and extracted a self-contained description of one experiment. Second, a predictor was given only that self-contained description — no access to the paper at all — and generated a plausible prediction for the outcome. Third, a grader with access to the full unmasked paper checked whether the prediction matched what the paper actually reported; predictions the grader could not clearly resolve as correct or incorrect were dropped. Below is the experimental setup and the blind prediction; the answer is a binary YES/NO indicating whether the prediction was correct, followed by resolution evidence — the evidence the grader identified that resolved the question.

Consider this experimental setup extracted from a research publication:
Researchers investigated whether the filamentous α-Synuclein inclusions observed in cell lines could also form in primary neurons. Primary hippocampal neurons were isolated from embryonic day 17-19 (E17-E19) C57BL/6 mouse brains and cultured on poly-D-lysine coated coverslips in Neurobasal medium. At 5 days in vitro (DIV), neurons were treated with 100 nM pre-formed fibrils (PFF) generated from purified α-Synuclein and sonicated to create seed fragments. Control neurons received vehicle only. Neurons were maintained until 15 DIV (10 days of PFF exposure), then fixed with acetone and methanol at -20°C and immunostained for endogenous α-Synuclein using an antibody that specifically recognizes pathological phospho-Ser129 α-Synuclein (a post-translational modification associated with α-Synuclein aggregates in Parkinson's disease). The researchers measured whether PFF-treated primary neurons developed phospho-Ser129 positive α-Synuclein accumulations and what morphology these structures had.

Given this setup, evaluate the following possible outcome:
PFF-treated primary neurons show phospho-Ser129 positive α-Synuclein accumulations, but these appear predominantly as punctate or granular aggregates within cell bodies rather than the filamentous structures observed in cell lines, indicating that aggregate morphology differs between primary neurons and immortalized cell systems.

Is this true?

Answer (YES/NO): NO